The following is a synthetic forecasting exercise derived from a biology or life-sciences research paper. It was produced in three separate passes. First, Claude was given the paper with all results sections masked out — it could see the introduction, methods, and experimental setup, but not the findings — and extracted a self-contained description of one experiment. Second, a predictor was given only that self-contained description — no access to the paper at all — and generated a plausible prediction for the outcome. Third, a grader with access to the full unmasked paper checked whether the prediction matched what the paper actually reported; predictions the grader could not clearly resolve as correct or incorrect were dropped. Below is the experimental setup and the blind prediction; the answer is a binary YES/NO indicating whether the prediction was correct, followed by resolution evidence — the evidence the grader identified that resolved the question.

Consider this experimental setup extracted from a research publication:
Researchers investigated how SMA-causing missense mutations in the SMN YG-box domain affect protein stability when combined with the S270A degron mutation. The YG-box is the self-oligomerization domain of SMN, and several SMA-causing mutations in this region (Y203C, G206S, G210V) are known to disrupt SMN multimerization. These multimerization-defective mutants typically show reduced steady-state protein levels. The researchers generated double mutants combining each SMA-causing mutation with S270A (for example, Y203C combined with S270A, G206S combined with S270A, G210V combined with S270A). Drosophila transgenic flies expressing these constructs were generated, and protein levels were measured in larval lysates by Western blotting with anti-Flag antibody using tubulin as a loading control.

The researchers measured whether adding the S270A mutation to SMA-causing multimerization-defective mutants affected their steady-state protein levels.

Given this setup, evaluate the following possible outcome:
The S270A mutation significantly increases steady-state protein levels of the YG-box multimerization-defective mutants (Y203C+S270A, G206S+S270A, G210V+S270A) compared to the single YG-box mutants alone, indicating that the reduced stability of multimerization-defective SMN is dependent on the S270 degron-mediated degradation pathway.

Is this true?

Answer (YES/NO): NO